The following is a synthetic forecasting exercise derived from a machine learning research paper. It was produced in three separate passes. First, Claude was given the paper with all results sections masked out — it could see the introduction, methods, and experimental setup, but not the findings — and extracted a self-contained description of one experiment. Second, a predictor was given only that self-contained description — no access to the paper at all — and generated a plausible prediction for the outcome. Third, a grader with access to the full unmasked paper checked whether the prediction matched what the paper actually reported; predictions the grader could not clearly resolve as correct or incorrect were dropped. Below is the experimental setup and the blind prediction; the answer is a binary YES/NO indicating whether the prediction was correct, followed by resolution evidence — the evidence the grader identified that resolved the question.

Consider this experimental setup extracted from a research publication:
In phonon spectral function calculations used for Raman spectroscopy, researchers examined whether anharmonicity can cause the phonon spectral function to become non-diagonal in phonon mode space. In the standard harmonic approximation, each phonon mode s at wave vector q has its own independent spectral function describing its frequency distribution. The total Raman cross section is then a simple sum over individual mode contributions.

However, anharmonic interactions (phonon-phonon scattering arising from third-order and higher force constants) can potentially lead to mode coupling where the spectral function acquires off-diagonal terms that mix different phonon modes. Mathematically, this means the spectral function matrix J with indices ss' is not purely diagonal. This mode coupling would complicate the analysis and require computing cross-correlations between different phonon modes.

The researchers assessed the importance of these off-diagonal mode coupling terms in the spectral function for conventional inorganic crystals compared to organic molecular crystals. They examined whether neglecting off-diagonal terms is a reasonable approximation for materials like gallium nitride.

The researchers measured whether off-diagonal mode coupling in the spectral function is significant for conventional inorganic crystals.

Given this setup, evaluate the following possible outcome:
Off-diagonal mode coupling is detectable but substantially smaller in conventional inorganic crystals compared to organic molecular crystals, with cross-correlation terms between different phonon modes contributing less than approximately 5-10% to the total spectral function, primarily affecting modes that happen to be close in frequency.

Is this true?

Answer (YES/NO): NO